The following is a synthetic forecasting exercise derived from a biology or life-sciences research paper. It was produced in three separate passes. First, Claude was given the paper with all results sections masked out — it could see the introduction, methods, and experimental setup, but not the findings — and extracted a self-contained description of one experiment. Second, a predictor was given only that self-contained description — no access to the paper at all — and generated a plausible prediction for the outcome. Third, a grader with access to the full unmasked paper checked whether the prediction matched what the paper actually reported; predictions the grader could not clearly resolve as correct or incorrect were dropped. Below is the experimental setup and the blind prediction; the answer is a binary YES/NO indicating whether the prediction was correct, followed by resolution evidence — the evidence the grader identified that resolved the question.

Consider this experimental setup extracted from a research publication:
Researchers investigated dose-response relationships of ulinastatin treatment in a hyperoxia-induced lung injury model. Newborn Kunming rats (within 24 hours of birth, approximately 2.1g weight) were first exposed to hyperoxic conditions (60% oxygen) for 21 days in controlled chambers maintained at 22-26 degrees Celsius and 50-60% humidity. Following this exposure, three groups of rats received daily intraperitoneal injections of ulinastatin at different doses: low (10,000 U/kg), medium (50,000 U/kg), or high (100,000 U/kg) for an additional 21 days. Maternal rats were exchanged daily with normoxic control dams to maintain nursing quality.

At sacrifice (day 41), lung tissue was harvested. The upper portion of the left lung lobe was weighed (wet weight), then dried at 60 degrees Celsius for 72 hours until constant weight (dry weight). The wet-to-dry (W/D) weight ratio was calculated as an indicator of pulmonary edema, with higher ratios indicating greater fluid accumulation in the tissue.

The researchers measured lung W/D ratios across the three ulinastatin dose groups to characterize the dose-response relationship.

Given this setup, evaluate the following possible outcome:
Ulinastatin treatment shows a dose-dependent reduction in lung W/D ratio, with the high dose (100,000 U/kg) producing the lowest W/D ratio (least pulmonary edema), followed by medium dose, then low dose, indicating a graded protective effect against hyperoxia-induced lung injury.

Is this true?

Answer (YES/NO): YES